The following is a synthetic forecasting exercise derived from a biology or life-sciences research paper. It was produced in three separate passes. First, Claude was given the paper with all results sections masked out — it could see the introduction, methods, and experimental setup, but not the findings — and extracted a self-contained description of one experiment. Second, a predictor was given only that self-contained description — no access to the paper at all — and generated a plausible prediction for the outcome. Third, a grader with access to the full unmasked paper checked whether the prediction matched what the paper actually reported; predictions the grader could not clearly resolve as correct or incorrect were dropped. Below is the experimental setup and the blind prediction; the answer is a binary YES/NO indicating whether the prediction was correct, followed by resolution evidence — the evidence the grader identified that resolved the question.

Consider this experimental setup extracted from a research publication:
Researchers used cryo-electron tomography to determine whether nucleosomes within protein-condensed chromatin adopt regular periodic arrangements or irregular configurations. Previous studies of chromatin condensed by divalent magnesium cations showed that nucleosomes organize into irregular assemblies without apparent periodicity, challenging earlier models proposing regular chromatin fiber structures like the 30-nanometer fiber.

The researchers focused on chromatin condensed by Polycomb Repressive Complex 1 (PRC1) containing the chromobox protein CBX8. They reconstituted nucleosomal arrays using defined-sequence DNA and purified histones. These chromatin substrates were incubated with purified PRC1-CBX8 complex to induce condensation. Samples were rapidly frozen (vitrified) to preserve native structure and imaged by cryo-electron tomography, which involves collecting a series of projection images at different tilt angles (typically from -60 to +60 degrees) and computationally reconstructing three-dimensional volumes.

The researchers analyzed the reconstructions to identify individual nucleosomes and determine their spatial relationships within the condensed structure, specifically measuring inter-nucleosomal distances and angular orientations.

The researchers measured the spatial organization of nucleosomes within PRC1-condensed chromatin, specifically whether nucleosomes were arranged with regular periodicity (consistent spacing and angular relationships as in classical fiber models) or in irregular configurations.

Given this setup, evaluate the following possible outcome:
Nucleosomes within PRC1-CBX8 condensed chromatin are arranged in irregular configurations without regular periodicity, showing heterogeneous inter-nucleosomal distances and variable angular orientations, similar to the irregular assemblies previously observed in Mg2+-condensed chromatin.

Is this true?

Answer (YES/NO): YES